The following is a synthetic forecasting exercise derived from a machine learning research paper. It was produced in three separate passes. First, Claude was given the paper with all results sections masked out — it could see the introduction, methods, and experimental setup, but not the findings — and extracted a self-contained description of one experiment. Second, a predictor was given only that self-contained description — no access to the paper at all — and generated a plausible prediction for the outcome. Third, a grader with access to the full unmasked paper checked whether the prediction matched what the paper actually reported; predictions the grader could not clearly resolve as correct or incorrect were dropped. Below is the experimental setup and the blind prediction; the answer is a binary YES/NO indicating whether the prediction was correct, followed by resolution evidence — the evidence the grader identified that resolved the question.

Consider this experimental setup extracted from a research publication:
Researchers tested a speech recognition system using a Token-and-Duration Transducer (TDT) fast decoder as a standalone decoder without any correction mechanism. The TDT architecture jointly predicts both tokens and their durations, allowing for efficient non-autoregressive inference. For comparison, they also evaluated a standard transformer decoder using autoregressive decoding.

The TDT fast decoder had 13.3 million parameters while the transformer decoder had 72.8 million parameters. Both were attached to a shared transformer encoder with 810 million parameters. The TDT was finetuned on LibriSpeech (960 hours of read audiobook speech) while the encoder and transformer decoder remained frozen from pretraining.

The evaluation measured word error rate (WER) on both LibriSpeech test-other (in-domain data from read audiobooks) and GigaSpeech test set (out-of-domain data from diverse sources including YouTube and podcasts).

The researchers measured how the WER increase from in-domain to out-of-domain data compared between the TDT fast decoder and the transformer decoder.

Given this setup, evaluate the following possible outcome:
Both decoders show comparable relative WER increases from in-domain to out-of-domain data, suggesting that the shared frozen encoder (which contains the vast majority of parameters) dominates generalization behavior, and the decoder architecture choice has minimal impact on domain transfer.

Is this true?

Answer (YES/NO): NO